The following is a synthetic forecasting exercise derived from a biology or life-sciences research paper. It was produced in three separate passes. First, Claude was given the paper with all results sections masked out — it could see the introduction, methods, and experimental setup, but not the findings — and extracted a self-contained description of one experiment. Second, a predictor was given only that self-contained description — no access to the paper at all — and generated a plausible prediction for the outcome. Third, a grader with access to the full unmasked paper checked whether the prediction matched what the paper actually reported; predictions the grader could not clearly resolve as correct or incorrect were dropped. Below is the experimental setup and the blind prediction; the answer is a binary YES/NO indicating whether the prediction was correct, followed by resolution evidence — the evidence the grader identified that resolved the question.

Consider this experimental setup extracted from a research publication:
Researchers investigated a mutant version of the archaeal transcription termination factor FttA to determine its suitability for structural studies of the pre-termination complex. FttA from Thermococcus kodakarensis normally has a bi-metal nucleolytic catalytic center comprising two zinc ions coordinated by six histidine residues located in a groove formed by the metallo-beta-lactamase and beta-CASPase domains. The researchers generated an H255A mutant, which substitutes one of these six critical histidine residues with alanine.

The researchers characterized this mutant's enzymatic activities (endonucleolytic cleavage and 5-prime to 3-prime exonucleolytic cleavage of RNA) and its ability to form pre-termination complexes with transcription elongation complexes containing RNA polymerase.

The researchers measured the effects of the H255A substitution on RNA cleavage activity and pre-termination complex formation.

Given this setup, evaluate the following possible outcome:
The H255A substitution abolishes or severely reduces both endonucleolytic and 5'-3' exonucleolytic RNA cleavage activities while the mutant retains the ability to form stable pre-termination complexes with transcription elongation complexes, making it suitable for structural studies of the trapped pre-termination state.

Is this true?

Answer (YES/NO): NO